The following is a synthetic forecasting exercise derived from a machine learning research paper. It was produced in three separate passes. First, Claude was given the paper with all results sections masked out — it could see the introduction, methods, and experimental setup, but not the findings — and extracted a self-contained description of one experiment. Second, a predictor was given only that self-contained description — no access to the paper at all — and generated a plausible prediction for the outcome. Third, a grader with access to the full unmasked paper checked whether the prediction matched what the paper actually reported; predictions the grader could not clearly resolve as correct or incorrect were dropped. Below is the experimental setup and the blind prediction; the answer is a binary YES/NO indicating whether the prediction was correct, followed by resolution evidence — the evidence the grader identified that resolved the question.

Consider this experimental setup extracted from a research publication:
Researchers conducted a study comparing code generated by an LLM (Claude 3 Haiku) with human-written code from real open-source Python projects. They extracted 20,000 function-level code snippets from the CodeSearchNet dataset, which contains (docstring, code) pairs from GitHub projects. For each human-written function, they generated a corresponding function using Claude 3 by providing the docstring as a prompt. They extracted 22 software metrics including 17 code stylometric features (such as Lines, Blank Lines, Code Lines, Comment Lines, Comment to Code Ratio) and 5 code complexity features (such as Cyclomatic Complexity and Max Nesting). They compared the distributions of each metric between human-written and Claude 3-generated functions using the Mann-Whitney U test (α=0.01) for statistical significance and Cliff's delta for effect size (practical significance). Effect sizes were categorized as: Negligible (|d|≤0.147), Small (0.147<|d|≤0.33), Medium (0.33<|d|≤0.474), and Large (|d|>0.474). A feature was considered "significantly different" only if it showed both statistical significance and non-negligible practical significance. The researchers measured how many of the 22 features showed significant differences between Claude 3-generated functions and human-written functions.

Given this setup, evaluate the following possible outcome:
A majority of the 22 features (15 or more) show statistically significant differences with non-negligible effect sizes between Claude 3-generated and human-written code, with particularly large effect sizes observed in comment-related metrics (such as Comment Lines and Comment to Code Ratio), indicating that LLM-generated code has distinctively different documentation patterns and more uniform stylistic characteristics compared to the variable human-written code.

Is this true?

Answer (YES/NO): NO